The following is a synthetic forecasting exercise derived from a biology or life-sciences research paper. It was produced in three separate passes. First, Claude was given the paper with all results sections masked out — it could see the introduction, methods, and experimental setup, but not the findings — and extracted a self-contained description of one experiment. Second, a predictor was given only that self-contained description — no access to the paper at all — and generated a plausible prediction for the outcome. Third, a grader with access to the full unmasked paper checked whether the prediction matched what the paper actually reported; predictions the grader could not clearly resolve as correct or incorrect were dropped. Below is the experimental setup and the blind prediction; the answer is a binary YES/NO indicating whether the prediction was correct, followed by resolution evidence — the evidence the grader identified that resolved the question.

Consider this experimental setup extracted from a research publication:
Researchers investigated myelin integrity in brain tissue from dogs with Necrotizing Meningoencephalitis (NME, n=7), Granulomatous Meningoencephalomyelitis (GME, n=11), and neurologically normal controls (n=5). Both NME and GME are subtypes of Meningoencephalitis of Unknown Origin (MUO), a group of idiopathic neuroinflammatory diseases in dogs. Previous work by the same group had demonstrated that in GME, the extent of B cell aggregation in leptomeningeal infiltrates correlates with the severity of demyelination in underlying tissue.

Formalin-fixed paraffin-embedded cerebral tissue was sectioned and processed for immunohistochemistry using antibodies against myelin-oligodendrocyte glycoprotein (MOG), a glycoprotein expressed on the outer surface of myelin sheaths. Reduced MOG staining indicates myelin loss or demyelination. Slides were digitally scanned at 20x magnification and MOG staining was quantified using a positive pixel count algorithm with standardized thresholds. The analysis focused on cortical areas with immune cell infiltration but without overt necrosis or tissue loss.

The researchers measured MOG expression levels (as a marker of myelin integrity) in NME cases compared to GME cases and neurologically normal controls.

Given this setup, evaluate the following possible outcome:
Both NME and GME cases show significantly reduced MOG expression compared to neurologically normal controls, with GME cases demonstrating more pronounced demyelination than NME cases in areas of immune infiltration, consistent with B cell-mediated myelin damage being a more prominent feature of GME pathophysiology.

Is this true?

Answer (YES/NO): NO